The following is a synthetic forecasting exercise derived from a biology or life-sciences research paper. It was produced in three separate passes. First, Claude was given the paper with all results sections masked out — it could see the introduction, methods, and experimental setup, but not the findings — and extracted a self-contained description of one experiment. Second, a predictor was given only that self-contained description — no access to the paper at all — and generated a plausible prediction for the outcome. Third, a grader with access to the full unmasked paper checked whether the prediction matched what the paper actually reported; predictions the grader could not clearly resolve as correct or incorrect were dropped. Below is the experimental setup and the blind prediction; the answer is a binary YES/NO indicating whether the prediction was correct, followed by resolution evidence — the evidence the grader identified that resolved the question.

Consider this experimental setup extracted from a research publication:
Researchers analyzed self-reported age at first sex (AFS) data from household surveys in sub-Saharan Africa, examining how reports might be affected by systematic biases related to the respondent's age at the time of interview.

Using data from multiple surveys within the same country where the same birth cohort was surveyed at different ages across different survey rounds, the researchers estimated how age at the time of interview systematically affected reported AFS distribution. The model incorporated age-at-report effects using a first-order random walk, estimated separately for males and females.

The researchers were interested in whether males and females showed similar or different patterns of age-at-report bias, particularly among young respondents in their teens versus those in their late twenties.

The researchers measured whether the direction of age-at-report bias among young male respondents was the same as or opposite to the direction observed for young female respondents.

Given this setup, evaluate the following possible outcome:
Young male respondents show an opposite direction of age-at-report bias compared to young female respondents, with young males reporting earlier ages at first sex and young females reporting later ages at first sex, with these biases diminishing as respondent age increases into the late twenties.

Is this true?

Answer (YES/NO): YES